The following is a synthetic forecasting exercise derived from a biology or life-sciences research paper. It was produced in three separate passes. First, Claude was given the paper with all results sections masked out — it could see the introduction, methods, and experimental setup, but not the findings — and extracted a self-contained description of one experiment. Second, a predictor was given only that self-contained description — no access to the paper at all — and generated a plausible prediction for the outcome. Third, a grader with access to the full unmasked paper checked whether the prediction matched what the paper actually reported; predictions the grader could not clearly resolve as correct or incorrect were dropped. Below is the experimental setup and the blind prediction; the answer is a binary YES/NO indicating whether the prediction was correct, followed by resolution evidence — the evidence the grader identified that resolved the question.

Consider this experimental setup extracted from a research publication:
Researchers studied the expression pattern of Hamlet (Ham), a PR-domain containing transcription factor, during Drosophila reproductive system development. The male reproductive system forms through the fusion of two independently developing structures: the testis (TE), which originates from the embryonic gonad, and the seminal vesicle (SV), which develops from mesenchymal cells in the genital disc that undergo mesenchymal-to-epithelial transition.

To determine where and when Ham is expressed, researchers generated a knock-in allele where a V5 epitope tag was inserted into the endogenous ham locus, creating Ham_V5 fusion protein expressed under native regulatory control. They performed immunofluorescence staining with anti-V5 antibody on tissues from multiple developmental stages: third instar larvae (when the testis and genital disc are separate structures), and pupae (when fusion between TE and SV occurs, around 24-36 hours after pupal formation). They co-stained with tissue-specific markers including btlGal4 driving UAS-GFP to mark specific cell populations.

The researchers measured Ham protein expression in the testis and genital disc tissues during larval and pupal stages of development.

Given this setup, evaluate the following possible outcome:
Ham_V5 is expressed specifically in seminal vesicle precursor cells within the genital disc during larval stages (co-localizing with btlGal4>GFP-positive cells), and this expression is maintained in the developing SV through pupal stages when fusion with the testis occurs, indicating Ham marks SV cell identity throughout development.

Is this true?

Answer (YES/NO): NO